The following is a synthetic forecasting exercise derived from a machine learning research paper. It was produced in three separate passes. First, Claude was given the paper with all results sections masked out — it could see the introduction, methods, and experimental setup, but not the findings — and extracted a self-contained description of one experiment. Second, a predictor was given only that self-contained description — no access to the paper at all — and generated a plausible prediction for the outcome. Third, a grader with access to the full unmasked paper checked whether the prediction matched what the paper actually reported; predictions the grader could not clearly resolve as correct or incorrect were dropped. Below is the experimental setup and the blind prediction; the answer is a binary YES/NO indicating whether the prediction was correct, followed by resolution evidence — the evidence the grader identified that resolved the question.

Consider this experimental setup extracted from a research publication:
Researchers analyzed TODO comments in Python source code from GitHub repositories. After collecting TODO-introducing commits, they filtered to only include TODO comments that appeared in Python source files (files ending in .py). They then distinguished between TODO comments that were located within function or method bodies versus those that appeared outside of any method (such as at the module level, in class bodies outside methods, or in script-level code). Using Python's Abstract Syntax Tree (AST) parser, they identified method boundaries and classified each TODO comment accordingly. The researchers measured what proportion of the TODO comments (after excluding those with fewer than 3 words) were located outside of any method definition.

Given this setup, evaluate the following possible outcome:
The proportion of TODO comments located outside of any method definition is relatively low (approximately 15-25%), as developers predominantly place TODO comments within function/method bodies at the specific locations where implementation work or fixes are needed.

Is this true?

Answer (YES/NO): NO